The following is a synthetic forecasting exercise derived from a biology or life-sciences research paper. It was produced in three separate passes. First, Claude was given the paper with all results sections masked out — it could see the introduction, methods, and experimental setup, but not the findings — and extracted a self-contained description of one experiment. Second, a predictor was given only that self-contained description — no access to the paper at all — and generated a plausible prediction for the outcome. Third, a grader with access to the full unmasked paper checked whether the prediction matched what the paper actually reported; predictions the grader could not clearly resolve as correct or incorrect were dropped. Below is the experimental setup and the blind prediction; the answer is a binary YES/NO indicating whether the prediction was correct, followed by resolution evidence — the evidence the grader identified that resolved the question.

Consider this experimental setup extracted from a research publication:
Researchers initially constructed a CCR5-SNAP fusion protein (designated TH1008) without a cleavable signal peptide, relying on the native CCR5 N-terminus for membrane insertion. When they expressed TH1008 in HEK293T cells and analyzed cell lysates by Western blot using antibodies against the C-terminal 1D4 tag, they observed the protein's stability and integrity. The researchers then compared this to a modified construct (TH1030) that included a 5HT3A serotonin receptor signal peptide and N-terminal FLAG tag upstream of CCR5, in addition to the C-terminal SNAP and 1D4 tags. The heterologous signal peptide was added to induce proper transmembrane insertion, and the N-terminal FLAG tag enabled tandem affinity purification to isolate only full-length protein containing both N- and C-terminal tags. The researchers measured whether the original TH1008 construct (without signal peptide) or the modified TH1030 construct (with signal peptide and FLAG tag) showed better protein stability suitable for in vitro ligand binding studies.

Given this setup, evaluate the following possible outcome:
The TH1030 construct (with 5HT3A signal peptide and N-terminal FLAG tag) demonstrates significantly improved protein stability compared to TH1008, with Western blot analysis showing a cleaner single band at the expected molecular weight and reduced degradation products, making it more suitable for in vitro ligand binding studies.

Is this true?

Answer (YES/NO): YES